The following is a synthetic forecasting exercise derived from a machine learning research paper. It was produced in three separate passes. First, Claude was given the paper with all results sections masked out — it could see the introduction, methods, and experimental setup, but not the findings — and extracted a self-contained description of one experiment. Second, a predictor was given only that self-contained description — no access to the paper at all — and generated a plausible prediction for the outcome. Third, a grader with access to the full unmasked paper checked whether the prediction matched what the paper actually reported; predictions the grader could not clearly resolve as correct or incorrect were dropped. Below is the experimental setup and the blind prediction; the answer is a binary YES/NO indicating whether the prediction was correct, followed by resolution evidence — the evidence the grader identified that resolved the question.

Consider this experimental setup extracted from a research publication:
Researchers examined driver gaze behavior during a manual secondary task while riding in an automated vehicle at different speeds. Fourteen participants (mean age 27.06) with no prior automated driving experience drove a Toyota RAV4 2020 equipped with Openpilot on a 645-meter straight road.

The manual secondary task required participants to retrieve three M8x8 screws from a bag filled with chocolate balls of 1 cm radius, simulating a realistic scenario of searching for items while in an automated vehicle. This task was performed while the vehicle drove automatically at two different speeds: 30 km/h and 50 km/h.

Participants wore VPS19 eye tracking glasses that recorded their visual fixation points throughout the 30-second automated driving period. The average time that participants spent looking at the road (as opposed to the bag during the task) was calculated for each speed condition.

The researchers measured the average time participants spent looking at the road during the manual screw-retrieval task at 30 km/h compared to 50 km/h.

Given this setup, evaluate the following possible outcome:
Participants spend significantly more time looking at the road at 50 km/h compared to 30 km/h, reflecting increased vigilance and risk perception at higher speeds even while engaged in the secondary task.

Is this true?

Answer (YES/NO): NO